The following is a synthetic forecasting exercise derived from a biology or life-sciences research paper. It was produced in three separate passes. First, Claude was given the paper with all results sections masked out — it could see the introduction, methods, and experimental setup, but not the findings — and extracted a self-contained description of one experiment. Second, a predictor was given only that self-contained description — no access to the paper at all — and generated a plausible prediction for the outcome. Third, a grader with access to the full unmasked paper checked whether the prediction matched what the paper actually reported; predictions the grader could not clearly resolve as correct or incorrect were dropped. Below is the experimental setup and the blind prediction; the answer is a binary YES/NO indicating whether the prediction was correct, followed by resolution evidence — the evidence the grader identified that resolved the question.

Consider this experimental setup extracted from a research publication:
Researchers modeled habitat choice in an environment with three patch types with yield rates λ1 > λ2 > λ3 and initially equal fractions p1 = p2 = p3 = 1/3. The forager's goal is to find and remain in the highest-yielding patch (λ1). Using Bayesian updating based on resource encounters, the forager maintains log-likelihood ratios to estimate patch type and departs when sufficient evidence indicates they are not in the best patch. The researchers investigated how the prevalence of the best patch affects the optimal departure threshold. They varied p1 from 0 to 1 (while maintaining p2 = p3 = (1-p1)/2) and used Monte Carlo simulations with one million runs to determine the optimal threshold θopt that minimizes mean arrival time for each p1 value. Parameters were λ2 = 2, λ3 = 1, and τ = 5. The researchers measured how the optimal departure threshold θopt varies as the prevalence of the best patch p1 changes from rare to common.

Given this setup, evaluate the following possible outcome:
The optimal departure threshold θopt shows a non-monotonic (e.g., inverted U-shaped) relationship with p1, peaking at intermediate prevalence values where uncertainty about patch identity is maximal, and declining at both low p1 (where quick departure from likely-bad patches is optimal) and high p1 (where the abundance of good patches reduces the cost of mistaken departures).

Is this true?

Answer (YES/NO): YES